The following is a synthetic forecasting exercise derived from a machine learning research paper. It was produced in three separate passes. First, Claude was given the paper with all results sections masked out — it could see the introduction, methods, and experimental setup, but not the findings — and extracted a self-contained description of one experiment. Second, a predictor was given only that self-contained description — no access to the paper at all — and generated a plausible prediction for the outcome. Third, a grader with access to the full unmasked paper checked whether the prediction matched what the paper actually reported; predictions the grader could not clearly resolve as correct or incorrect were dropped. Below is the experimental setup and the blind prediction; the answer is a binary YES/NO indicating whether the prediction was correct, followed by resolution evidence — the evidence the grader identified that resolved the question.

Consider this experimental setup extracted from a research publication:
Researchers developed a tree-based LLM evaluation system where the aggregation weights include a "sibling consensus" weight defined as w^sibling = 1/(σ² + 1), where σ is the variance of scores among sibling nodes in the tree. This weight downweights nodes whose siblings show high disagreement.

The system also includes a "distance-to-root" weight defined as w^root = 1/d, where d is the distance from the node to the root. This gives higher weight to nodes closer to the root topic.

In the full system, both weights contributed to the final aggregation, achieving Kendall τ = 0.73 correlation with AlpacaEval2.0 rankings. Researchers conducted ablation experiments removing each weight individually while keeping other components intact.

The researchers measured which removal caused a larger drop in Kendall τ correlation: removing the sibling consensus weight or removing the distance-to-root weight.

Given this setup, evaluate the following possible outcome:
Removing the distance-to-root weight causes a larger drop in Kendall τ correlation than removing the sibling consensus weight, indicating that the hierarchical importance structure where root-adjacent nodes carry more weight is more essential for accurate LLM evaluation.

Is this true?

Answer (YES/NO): NO